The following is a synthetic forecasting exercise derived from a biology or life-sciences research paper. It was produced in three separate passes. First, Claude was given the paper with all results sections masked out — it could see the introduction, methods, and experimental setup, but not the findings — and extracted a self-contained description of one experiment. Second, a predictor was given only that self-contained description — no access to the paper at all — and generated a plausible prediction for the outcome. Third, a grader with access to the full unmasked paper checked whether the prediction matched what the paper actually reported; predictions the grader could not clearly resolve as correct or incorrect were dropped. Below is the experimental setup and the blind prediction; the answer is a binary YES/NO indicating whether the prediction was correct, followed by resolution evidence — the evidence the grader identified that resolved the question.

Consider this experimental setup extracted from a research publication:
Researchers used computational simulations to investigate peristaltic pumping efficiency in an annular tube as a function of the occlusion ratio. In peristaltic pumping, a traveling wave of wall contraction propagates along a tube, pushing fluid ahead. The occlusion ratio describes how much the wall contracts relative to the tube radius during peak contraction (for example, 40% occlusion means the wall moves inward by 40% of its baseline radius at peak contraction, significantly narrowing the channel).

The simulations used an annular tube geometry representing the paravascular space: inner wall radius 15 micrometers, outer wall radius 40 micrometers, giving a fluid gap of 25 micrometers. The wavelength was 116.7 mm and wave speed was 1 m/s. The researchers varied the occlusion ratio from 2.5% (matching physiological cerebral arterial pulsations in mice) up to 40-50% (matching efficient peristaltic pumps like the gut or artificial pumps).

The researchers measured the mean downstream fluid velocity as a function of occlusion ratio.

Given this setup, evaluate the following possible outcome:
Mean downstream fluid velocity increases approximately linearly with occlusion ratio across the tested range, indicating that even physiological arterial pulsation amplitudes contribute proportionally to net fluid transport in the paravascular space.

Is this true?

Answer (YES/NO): NO